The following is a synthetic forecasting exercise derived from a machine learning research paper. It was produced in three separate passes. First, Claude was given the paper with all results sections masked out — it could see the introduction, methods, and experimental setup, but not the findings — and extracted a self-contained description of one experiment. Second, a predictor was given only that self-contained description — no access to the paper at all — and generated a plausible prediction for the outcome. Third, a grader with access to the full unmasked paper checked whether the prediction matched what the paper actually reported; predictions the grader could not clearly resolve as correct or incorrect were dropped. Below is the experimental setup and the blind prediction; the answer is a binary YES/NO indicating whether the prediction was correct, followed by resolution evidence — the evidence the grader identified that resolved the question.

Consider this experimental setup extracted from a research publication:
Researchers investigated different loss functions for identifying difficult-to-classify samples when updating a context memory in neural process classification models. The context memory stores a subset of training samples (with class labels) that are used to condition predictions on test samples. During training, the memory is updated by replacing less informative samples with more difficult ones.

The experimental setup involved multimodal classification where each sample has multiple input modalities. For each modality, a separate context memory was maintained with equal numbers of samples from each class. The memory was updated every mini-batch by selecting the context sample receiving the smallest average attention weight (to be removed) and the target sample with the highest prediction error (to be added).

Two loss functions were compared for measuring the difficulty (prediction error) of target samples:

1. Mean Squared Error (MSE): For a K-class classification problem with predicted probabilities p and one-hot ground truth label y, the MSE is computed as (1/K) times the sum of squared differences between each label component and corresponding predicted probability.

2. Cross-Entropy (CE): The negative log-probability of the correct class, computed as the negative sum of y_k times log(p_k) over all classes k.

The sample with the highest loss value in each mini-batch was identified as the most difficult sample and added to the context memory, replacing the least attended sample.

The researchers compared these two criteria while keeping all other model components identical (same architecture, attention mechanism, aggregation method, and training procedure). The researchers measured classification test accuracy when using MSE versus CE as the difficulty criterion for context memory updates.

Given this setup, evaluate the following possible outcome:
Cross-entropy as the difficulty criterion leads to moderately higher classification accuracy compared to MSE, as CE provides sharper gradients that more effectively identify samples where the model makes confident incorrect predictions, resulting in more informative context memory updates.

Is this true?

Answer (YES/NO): NO